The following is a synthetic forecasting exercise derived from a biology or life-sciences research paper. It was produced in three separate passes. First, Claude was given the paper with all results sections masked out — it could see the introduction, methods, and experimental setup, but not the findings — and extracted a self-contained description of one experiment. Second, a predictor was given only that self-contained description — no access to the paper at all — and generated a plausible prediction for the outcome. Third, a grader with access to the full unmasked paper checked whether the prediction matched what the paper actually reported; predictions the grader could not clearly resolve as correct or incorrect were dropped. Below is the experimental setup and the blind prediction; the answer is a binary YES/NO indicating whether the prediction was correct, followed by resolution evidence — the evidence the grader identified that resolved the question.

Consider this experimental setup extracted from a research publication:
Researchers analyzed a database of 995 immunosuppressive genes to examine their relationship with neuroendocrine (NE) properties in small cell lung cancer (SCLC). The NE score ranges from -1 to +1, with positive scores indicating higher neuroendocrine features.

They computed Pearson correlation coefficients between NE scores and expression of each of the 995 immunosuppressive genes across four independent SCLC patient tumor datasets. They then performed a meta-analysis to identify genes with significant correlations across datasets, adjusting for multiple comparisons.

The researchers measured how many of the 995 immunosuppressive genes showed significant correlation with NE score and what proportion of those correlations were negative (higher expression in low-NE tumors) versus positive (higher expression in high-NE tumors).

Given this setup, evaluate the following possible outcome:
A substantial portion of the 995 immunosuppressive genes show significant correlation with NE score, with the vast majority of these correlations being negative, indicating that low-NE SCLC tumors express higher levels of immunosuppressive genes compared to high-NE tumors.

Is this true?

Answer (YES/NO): YES